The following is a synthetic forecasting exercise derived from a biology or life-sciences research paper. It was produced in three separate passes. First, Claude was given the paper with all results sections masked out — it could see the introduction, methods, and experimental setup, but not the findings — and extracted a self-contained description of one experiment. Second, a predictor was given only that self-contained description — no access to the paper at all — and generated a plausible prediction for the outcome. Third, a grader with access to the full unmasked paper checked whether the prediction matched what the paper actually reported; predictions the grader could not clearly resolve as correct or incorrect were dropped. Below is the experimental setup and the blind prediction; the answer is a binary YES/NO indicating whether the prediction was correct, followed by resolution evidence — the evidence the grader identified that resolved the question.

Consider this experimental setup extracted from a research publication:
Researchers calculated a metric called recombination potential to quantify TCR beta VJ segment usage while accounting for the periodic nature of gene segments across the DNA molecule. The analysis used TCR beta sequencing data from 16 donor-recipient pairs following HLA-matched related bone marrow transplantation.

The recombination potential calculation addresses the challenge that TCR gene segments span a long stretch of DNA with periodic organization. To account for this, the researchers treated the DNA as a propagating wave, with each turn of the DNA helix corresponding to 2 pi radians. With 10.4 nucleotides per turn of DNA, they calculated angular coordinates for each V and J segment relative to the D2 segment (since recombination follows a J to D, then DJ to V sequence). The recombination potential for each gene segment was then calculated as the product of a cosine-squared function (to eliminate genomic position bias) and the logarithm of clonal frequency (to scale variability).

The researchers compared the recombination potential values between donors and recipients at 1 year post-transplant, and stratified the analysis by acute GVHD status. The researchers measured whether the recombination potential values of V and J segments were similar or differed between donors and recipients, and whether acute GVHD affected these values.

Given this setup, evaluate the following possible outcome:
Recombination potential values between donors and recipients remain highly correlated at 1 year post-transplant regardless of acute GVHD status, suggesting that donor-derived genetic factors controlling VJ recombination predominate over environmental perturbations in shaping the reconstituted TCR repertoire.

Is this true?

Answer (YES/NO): YES